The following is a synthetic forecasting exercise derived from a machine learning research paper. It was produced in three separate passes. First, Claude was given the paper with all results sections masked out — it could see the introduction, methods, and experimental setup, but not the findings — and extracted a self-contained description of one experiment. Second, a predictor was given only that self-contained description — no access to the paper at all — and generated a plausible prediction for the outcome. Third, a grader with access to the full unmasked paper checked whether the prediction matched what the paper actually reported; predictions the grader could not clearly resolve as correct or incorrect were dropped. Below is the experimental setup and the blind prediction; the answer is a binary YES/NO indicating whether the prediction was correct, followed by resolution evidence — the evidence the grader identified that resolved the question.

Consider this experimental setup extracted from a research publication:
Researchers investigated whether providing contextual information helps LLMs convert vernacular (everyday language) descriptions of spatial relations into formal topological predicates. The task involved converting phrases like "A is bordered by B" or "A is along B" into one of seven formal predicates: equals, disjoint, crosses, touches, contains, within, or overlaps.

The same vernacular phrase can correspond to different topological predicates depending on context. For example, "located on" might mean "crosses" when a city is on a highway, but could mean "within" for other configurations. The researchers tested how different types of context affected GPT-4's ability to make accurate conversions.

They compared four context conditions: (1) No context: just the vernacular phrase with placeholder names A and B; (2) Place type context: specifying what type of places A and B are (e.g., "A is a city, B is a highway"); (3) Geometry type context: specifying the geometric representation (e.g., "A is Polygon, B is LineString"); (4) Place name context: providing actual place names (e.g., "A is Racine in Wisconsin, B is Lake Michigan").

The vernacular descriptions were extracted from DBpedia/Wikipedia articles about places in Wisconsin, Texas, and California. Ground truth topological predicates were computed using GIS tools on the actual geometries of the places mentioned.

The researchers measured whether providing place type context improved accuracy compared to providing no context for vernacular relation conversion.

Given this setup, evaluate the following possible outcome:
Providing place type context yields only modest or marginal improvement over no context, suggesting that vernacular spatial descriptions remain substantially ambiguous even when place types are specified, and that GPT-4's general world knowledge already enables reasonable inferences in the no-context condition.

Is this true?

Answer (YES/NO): NO